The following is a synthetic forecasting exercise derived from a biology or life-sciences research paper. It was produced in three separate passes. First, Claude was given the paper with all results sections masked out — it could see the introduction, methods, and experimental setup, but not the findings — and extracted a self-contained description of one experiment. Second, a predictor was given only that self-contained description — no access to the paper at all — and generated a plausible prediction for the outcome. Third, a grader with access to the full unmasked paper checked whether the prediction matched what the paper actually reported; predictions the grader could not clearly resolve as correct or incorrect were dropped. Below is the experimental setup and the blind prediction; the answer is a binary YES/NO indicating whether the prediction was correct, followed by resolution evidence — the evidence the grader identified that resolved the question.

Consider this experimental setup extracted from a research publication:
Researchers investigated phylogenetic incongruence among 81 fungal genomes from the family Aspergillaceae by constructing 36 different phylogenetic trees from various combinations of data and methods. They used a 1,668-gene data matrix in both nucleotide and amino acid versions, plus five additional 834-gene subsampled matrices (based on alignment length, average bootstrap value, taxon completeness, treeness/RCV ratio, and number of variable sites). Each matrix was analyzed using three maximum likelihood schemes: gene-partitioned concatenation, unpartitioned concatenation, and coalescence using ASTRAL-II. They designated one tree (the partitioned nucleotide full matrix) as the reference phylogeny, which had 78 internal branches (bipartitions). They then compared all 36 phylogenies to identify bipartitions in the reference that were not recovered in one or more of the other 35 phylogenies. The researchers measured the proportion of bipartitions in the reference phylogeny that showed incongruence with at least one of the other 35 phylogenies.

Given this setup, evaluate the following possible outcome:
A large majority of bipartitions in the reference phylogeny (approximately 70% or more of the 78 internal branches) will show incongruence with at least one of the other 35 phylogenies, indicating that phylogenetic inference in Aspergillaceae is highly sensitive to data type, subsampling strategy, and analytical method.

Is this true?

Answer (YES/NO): NO